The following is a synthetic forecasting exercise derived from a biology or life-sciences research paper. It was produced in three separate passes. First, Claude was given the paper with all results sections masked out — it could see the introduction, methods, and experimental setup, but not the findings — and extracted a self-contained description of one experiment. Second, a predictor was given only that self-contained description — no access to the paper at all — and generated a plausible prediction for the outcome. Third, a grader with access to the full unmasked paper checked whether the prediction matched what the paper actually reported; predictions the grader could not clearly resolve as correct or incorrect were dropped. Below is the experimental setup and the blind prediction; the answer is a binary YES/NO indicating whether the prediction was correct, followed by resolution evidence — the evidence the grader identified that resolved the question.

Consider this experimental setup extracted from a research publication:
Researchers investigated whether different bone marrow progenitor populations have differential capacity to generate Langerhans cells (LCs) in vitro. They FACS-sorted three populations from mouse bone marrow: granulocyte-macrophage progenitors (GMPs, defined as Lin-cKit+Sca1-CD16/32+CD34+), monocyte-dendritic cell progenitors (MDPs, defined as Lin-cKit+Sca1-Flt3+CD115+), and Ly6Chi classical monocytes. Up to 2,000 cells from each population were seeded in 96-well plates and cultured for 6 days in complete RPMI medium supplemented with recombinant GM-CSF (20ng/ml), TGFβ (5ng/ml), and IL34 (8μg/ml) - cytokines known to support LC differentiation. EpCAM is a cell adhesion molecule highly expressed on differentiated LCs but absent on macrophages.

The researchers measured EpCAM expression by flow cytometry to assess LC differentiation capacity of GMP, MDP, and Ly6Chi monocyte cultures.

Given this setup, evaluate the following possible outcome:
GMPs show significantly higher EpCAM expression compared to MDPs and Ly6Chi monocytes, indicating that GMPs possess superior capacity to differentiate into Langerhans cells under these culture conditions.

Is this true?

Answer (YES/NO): NO